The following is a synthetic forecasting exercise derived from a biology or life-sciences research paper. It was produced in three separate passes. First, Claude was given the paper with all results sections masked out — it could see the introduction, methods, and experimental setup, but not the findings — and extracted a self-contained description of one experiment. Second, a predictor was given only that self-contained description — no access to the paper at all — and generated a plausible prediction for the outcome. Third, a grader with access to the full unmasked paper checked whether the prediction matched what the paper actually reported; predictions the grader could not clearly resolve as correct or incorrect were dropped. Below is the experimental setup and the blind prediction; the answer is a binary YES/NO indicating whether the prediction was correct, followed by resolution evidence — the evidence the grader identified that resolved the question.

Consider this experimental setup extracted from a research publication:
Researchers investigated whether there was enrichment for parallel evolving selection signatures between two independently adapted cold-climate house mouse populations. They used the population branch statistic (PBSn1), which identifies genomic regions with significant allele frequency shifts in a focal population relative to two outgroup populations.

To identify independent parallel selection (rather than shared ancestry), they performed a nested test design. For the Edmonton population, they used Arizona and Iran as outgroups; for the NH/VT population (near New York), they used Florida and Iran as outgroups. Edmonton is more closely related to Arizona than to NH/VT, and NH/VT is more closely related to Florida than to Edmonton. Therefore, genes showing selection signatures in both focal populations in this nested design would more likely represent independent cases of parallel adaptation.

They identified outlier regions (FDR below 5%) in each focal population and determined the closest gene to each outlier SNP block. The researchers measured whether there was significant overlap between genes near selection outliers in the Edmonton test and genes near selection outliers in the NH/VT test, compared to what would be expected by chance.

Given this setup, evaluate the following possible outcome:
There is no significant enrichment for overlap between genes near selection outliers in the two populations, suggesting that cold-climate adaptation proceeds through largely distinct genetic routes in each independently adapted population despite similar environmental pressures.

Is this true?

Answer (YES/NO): NO